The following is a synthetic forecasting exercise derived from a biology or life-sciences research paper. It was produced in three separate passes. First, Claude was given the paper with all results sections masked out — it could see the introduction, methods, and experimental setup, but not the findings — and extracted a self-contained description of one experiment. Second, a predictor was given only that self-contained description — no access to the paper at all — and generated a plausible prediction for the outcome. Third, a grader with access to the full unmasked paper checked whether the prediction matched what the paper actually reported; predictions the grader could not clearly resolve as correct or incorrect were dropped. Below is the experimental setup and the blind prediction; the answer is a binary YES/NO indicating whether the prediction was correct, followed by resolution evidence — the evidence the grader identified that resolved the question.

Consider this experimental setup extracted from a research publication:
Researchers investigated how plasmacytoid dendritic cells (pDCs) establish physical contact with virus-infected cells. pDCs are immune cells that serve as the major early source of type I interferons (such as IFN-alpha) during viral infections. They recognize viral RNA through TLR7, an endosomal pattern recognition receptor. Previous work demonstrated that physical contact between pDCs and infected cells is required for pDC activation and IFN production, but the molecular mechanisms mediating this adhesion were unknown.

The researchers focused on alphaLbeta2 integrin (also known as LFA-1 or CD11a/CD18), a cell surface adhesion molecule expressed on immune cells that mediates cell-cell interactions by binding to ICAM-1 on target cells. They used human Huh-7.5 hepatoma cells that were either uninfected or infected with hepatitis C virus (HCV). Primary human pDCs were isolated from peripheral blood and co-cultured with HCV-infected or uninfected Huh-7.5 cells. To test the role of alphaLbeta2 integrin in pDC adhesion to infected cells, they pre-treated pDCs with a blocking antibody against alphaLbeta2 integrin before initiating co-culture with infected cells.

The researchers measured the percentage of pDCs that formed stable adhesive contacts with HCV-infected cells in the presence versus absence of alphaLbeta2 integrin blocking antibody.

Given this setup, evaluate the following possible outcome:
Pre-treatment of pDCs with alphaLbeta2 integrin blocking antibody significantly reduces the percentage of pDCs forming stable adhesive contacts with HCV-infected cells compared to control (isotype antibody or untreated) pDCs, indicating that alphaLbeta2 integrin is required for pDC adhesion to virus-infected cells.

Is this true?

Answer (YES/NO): YES